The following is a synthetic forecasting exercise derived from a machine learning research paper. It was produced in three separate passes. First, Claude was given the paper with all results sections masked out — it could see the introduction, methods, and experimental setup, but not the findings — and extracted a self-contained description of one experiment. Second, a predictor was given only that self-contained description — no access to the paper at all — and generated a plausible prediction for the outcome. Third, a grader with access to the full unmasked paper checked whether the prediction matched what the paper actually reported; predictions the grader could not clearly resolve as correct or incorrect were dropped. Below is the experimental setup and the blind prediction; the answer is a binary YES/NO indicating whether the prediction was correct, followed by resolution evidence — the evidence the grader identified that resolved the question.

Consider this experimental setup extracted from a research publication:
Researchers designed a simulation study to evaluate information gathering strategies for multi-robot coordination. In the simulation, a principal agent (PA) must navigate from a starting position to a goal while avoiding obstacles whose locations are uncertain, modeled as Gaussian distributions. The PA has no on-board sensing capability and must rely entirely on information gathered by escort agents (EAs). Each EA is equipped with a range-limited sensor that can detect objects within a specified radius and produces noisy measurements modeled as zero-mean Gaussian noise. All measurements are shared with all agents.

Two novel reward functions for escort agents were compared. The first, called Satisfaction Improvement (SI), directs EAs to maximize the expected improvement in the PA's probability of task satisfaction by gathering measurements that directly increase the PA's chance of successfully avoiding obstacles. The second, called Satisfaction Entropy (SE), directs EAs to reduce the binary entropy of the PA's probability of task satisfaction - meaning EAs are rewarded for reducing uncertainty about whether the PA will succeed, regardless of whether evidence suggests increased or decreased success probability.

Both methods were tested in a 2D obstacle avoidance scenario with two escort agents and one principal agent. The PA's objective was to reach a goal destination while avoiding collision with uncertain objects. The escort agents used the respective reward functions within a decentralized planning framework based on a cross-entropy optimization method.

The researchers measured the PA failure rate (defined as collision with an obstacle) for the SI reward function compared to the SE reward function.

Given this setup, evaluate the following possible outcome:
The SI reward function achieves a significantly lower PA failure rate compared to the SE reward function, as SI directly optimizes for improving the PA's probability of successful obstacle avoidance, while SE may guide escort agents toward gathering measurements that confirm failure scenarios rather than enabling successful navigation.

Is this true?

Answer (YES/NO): NO